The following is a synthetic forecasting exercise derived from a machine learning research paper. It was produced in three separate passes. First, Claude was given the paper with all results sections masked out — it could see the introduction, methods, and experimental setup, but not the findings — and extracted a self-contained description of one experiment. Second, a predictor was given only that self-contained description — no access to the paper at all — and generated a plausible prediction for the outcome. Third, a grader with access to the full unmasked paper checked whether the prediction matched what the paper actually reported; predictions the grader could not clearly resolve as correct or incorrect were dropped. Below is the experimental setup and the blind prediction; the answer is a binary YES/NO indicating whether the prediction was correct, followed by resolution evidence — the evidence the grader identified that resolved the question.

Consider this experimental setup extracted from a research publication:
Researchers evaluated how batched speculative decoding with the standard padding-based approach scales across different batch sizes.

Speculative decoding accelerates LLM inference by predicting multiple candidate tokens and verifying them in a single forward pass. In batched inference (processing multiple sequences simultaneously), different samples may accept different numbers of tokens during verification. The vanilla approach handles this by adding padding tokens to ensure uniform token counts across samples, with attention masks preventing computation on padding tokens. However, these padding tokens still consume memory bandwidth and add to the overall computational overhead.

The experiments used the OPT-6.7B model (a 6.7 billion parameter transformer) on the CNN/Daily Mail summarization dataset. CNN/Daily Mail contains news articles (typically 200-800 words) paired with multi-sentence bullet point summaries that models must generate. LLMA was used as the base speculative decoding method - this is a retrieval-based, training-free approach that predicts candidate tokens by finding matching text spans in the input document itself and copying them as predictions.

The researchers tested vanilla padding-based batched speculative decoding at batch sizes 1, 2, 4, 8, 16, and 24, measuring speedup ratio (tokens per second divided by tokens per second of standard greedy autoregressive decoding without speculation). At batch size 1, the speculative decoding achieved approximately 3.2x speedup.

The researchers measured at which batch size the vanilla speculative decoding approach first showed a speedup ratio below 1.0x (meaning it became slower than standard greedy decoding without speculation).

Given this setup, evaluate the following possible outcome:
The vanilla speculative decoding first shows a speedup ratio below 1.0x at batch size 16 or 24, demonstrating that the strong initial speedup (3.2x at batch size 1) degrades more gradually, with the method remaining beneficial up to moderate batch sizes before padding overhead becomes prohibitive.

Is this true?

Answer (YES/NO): YES